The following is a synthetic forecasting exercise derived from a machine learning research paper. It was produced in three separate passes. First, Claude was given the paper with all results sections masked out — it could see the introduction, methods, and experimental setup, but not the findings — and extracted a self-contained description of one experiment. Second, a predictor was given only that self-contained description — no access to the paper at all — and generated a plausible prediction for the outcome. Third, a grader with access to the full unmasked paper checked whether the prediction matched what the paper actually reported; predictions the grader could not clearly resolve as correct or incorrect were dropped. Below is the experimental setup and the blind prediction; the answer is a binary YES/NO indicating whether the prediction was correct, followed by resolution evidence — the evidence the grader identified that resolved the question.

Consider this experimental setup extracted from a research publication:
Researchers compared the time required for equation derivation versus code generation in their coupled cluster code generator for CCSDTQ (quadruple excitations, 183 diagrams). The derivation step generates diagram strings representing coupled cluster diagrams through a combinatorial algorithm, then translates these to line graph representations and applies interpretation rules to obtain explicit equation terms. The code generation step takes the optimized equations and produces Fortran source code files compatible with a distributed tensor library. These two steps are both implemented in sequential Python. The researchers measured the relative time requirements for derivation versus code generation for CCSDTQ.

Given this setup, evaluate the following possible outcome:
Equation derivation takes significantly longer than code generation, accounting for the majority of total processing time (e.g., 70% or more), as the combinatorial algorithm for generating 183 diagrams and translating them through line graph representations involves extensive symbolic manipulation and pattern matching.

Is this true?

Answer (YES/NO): NO